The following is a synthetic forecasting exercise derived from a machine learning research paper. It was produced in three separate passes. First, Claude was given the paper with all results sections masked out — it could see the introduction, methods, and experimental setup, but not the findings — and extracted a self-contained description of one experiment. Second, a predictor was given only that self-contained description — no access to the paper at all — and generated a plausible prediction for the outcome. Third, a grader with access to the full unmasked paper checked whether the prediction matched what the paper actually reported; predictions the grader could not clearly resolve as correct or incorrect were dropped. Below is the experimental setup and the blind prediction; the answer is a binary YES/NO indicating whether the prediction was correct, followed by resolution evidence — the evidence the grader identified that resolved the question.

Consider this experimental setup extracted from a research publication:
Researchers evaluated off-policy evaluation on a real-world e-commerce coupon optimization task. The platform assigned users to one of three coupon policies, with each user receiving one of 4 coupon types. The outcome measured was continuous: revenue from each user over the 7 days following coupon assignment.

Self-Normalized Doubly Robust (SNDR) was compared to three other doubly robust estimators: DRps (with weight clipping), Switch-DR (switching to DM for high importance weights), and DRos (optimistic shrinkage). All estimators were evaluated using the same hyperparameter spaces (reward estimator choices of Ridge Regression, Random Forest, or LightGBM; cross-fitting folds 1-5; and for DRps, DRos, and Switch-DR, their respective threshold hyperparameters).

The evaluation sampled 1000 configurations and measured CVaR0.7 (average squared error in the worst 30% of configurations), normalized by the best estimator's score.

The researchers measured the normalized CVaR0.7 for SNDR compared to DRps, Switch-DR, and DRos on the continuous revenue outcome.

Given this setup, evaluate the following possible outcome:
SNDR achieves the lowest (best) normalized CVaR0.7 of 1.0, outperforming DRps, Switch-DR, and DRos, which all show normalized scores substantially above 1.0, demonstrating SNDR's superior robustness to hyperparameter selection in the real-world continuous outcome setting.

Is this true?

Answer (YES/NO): NO